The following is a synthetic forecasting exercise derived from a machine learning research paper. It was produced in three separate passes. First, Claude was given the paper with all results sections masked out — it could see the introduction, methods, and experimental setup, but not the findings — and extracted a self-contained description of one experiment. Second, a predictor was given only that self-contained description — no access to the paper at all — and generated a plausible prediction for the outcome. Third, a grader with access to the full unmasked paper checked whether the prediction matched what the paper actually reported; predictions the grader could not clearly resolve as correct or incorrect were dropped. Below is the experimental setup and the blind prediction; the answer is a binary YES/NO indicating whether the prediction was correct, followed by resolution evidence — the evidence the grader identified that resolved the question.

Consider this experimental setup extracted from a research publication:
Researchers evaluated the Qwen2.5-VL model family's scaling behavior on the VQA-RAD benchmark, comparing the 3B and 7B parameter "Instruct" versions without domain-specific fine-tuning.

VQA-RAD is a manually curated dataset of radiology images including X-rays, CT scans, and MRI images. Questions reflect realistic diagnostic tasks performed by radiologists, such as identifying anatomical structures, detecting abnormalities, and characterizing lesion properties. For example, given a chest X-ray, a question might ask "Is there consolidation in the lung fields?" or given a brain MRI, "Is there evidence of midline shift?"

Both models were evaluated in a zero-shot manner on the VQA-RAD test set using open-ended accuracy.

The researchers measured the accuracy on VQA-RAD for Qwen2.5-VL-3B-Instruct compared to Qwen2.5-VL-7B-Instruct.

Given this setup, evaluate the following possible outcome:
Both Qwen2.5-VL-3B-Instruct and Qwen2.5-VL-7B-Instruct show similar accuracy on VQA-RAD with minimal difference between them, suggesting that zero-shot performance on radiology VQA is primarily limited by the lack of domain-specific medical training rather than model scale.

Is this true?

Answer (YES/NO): NO